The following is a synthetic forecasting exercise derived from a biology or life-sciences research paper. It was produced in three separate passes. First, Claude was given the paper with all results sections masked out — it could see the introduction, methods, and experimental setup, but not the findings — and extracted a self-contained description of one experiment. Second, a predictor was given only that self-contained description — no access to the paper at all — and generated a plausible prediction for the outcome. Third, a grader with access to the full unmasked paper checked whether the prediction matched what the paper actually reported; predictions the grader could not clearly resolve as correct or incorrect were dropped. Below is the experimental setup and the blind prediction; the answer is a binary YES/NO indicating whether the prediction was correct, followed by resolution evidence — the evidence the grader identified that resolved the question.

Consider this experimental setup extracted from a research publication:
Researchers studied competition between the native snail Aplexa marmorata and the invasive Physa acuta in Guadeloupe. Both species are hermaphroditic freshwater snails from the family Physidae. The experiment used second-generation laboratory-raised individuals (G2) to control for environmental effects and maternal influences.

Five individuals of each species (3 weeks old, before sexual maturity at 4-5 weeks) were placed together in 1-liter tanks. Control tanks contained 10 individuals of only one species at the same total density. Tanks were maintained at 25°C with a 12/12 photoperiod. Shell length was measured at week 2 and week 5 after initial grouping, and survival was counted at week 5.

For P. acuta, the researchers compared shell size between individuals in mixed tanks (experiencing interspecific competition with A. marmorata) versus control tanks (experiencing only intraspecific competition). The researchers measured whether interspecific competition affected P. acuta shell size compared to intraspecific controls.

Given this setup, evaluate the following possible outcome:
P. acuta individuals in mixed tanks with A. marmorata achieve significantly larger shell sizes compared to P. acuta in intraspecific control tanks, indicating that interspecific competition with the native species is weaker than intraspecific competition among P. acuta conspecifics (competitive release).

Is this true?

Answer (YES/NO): NO